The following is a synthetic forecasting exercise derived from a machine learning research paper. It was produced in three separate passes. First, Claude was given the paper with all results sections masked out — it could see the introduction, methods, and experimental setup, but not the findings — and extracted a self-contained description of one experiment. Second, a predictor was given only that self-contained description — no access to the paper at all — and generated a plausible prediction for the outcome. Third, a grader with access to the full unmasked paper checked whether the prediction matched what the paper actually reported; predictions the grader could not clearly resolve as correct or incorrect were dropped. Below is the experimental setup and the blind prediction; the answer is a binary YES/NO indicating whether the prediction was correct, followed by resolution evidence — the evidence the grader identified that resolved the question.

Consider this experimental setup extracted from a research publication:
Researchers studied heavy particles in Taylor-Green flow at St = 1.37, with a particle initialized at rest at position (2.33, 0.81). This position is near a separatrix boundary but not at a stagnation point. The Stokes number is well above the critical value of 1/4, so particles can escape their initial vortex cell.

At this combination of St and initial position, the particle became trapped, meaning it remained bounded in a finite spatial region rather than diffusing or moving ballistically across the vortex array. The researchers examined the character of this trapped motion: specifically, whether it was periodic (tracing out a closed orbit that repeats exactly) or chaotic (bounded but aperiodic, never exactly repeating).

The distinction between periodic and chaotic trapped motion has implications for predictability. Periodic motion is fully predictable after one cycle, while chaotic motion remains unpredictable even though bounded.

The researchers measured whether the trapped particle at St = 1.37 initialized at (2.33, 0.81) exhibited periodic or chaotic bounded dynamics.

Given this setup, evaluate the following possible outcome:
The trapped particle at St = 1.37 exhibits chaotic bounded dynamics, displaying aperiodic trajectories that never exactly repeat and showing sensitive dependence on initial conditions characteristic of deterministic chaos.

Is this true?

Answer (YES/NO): YES